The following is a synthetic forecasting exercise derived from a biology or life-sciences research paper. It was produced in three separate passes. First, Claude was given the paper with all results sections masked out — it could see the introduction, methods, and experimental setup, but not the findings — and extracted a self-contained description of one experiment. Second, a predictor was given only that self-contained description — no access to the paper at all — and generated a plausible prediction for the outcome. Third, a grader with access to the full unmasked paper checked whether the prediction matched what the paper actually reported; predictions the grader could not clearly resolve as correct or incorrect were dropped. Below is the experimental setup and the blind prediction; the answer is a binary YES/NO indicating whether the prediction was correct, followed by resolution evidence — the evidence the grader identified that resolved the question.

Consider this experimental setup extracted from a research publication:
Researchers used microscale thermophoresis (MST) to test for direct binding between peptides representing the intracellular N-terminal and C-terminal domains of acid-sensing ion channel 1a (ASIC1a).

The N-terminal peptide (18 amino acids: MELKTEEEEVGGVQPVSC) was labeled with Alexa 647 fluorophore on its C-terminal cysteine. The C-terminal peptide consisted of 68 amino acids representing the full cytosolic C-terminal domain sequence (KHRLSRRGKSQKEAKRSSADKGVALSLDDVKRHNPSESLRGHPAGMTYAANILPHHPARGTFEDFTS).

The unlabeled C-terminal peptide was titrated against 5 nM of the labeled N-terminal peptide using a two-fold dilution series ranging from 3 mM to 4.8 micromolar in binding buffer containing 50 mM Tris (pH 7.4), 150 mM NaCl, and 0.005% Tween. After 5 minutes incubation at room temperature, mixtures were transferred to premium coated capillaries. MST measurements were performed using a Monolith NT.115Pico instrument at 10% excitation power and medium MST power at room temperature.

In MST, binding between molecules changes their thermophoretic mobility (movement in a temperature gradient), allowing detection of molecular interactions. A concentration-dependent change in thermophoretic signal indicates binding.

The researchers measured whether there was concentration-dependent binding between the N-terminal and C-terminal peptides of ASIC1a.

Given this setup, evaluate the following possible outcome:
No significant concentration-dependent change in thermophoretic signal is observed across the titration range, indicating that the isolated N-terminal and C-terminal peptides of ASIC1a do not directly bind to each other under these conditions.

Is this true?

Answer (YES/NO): YES